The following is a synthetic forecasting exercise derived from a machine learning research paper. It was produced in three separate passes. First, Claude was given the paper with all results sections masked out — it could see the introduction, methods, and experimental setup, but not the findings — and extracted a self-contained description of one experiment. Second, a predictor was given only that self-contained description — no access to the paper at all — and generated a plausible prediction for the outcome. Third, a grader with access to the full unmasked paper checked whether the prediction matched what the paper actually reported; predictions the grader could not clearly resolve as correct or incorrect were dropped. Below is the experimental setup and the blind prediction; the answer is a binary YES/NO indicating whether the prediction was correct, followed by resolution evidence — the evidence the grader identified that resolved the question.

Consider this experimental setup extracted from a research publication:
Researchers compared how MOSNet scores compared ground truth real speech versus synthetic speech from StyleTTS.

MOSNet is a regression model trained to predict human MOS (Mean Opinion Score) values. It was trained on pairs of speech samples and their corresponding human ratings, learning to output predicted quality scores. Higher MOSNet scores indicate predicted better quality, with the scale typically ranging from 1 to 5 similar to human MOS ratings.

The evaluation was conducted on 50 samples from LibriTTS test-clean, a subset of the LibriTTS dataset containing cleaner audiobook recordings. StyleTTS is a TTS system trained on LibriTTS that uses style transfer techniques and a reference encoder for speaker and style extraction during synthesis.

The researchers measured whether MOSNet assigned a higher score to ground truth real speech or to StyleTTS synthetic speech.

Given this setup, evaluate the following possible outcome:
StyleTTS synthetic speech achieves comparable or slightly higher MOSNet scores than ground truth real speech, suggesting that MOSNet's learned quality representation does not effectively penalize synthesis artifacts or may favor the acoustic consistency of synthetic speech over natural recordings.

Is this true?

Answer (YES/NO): YES